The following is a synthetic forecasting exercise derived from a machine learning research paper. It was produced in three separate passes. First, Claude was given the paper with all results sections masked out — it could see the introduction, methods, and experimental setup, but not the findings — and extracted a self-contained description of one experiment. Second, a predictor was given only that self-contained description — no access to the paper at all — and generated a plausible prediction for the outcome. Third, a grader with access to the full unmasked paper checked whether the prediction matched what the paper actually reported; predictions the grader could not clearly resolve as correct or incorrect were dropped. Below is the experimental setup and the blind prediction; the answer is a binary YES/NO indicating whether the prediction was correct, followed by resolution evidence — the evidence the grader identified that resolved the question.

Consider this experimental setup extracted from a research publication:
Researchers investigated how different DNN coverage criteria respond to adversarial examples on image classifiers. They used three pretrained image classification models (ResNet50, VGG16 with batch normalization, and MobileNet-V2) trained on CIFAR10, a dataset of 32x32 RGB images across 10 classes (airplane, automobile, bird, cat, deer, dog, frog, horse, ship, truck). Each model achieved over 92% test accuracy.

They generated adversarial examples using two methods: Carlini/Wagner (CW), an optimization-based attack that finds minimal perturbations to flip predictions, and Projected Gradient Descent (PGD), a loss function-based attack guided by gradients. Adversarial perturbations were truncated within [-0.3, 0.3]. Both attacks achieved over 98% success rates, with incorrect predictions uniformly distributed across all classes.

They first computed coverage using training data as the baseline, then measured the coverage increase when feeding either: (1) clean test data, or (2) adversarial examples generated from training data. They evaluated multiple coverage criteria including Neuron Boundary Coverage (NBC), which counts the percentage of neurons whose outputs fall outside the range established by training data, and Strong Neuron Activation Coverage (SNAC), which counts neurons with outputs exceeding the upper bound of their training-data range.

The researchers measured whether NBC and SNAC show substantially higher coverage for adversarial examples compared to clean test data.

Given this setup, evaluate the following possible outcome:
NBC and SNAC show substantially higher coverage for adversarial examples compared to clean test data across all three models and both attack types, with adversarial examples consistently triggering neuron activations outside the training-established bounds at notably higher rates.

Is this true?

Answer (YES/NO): YES